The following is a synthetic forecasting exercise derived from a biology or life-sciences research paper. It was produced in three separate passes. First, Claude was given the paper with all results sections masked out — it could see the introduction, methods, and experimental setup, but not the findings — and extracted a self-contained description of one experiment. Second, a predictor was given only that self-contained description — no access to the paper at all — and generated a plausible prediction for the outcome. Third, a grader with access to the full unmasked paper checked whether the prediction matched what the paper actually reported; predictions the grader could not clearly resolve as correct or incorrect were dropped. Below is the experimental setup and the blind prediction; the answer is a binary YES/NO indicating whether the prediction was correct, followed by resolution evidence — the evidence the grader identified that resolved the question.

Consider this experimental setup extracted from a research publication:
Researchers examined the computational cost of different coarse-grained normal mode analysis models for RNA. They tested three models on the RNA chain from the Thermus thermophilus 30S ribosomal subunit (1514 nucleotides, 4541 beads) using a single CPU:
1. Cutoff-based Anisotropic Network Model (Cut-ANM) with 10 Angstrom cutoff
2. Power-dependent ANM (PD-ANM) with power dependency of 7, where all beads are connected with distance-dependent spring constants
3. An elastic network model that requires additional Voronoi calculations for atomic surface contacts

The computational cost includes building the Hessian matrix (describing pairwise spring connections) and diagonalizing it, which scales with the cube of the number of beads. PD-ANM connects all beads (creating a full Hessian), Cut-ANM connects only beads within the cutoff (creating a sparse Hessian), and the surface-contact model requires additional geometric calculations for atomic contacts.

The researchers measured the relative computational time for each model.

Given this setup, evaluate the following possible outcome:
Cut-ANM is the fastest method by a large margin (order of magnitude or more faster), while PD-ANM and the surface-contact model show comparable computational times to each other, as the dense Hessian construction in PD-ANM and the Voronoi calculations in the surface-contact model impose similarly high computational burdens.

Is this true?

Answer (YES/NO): NO